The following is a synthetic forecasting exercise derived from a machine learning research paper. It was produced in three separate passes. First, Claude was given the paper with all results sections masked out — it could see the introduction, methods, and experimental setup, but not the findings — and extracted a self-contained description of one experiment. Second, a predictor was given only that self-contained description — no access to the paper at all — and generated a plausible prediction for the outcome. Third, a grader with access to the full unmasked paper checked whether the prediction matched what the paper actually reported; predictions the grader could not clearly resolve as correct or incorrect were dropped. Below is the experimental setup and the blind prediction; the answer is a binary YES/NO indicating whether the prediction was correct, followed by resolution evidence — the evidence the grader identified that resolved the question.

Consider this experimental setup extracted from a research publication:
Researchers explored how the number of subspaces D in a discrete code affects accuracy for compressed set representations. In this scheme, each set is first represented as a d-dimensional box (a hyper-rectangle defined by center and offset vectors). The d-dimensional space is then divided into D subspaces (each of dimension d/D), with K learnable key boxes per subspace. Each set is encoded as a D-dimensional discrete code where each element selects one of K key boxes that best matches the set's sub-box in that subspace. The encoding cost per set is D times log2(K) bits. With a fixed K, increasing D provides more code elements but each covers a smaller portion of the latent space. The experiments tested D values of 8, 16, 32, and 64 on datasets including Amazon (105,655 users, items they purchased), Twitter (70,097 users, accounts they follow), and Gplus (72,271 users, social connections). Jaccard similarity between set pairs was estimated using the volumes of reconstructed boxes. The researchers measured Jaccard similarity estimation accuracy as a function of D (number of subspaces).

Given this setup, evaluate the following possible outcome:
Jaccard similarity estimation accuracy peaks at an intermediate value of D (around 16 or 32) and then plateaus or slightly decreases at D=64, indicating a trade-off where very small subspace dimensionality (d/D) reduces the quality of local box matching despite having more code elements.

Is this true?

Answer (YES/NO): NO